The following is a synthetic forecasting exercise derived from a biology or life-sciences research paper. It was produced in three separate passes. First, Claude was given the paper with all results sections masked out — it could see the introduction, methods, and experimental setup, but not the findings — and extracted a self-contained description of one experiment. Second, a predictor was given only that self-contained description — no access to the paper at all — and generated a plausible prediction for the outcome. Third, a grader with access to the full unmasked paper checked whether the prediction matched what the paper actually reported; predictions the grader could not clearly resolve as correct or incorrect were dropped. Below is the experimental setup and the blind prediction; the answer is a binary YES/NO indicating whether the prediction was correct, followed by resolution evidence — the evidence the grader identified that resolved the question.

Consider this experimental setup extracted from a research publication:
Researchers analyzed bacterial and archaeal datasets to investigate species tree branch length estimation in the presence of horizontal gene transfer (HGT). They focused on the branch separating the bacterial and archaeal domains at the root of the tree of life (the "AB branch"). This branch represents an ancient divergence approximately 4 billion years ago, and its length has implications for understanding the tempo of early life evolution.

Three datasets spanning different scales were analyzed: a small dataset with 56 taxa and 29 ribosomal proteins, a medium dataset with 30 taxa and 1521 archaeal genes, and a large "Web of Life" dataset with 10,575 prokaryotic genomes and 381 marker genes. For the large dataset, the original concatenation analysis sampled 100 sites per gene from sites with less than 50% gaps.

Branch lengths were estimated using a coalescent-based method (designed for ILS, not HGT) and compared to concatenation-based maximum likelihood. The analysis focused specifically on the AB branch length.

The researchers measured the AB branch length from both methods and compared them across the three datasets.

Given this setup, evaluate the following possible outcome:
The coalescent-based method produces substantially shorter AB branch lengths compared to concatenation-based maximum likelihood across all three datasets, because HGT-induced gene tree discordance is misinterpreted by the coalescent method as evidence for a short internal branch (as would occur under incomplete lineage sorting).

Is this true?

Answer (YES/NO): NO